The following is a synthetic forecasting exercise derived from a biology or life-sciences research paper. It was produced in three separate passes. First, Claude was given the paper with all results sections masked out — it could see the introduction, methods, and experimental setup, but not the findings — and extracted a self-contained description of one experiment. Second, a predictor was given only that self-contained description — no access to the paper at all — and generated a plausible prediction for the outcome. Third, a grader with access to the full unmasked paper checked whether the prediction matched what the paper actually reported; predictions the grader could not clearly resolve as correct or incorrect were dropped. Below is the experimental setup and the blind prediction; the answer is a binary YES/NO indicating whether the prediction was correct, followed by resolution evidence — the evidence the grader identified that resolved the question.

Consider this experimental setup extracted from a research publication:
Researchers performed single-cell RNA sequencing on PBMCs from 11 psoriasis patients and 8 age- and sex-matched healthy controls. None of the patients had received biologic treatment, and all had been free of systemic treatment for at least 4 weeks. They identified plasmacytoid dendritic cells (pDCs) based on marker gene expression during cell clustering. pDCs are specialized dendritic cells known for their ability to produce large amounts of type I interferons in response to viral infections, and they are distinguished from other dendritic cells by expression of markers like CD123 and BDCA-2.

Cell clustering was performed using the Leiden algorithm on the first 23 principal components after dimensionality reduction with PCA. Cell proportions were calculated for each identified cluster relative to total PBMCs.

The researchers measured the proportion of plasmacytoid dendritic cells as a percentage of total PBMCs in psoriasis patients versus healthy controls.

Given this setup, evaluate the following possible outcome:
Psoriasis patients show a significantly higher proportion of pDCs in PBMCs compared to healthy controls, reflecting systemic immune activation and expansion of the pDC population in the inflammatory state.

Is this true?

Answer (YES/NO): YES